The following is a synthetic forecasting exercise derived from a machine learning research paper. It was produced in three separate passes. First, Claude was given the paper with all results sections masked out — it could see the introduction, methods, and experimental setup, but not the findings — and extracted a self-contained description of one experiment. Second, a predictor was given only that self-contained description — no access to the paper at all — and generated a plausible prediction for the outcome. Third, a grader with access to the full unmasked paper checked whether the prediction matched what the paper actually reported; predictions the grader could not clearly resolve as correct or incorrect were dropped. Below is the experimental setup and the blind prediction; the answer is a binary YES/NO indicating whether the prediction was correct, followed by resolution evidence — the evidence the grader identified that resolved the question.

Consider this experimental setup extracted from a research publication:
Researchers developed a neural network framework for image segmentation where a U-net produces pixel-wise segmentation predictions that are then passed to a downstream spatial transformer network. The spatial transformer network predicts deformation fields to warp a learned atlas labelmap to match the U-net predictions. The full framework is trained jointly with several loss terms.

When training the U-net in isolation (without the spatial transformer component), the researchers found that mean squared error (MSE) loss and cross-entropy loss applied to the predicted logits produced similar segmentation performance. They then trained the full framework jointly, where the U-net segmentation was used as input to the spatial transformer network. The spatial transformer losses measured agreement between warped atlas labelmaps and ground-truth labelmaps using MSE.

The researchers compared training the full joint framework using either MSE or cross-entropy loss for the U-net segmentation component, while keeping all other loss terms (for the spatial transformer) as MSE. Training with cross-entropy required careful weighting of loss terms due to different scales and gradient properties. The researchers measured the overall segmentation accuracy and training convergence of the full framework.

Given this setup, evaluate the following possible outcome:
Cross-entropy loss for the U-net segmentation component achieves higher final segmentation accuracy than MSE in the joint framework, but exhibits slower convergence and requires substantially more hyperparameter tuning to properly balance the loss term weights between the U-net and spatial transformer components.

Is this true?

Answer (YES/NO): NO